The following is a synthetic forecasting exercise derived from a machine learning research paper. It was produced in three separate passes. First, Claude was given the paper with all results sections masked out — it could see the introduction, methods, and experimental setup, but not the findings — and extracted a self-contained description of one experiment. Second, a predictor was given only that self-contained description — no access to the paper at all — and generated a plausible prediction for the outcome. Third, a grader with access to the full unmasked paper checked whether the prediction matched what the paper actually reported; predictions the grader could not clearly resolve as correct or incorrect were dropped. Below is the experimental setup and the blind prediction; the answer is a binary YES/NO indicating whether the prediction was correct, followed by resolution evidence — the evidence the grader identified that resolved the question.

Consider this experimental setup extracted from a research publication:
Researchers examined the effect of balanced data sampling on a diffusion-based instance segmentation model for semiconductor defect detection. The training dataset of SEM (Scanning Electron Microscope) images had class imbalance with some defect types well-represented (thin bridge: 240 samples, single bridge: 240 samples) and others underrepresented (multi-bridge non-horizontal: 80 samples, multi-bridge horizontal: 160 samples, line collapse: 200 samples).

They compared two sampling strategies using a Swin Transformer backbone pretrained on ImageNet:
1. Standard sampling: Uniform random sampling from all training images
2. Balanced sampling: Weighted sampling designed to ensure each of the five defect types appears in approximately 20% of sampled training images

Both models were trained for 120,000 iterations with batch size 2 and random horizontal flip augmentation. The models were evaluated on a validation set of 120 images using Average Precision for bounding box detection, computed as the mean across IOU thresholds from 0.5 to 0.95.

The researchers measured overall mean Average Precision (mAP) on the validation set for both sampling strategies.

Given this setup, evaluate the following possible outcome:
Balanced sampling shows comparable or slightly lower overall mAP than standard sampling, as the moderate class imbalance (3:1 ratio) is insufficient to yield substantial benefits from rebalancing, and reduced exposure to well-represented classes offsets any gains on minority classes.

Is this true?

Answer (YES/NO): NO